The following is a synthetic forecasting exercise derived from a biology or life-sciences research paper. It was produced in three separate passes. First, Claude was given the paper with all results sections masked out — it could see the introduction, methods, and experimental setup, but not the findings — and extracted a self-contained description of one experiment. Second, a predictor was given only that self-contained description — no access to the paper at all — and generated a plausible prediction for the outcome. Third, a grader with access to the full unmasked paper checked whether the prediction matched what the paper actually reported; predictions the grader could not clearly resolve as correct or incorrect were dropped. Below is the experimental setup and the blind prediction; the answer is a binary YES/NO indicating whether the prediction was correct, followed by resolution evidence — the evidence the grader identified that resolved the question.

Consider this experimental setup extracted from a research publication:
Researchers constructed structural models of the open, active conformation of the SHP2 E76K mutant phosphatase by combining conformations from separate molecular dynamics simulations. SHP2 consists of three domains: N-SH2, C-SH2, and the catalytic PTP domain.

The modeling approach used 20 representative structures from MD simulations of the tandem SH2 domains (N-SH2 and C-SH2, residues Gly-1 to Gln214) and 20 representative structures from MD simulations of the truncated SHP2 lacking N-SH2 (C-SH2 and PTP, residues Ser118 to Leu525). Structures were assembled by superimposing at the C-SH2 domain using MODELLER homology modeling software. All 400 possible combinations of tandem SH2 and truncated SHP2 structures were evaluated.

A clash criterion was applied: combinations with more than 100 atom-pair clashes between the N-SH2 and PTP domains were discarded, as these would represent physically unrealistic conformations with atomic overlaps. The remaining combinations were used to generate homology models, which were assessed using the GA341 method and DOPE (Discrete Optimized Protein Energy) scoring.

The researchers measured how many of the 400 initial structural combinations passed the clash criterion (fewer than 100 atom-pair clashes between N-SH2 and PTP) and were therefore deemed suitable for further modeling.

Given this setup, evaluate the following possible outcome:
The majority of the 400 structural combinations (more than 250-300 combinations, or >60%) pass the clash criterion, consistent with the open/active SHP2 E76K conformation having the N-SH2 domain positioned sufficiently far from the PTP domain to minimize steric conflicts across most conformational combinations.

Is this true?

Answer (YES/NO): YES